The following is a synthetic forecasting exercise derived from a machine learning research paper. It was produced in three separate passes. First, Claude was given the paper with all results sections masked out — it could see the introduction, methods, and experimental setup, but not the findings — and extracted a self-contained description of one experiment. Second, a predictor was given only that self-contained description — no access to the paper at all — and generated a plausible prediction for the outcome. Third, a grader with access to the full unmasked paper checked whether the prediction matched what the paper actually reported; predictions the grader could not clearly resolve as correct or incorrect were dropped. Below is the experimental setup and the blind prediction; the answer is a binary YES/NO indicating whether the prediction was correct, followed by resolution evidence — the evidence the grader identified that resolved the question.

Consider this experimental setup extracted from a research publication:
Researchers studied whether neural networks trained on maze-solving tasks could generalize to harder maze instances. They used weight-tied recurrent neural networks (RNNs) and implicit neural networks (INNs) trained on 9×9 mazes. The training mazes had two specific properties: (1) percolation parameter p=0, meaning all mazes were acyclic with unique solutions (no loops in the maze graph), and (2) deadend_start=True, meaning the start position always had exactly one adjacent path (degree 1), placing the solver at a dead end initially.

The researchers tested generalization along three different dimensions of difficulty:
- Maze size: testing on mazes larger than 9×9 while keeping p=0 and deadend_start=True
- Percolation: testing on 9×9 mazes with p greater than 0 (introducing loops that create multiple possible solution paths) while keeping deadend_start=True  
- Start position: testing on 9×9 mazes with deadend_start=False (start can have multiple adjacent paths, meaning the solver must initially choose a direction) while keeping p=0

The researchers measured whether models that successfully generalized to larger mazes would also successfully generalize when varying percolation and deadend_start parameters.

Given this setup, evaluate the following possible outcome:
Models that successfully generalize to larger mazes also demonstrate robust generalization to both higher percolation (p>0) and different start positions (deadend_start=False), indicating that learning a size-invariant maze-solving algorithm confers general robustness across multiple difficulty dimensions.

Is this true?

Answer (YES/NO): NO